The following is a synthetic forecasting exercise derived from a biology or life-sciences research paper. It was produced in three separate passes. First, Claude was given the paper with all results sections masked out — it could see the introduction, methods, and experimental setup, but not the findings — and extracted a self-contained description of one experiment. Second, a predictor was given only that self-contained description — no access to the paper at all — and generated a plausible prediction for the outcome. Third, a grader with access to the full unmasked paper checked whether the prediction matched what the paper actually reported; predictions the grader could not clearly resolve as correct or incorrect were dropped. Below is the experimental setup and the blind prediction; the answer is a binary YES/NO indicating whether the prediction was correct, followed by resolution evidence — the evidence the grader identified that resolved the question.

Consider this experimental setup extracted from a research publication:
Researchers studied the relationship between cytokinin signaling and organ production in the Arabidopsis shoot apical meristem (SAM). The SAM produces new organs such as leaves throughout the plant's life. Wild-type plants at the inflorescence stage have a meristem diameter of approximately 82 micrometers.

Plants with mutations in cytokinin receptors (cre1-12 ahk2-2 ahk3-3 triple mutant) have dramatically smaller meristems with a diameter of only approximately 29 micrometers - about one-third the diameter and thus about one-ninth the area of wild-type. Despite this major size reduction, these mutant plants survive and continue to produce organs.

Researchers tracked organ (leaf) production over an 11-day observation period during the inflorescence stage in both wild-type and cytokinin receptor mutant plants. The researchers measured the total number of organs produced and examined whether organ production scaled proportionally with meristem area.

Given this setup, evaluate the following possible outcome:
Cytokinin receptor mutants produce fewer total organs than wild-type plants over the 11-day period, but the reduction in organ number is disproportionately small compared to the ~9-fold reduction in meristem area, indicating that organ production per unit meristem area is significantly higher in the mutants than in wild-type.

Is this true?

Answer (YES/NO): YES